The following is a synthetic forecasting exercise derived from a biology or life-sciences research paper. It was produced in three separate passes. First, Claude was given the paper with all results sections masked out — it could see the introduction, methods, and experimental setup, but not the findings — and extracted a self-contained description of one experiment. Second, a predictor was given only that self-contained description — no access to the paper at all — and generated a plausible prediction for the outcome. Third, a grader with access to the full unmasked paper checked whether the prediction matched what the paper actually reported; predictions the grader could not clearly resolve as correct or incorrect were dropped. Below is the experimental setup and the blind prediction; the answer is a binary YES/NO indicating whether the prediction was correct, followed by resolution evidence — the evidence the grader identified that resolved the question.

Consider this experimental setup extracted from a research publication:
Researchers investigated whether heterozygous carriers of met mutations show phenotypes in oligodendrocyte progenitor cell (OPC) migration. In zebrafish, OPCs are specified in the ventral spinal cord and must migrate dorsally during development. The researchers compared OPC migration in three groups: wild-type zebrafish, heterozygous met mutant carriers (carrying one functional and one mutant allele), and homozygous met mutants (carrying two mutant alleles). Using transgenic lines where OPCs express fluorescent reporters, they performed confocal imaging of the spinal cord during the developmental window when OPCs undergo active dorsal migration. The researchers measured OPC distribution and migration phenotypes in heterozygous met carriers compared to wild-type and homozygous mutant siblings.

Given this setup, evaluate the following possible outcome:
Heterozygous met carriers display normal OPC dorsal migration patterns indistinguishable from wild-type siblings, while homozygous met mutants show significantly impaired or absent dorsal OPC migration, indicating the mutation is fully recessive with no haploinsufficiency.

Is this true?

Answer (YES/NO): NO